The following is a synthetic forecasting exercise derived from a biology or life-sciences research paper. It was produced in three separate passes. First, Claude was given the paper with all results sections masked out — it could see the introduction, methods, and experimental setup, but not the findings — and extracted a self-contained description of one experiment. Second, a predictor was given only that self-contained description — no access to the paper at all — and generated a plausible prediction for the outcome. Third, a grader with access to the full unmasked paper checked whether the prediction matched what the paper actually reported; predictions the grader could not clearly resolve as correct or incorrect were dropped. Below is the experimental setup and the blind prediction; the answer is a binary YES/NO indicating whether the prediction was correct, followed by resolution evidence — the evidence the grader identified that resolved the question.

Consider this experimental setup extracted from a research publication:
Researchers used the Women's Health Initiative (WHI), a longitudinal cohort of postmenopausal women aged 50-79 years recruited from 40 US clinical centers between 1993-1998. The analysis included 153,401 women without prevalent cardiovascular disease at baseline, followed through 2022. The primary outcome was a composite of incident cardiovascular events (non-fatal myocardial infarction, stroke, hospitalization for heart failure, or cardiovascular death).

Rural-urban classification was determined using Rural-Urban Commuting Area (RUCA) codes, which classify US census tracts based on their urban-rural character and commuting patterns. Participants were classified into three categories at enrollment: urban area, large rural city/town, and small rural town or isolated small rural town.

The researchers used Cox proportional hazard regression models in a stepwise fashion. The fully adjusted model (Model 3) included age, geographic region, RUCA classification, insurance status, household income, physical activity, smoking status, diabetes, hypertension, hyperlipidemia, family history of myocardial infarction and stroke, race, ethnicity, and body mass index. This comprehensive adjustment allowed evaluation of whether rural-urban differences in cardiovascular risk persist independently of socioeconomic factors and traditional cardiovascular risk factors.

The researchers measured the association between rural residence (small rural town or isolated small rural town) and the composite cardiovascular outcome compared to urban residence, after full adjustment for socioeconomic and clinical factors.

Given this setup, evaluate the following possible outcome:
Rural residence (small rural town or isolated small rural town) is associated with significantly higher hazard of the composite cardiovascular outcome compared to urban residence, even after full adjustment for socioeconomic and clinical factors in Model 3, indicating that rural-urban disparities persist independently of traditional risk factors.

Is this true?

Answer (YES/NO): NO